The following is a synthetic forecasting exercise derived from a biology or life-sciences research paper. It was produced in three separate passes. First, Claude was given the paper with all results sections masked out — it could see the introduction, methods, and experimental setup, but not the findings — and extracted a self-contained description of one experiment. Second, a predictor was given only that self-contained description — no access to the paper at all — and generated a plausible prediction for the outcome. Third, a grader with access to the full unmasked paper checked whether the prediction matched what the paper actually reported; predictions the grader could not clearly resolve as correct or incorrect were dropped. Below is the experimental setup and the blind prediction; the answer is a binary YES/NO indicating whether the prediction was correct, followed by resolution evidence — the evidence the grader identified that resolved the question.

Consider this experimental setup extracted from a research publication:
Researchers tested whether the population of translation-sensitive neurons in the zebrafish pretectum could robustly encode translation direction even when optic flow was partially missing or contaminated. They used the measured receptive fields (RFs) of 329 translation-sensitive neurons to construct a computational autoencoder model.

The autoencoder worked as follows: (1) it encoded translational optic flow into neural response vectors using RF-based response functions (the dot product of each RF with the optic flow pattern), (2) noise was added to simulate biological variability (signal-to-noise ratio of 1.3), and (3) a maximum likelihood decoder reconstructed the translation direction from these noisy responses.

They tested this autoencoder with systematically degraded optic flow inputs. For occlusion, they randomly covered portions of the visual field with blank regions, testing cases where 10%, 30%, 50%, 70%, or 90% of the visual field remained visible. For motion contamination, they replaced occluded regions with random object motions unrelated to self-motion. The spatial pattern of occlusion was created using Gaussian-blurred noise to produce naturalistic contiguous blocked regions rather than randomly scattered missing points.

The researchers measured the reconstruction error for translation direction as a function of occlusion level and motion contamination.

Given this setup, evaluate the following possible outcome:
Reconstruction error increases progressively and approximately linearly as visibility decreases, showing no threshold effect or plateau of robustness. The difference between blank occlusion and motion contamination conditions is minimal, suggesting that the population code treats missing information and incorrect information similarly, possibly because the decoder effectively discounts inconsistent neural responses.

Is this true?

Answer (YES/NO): NO